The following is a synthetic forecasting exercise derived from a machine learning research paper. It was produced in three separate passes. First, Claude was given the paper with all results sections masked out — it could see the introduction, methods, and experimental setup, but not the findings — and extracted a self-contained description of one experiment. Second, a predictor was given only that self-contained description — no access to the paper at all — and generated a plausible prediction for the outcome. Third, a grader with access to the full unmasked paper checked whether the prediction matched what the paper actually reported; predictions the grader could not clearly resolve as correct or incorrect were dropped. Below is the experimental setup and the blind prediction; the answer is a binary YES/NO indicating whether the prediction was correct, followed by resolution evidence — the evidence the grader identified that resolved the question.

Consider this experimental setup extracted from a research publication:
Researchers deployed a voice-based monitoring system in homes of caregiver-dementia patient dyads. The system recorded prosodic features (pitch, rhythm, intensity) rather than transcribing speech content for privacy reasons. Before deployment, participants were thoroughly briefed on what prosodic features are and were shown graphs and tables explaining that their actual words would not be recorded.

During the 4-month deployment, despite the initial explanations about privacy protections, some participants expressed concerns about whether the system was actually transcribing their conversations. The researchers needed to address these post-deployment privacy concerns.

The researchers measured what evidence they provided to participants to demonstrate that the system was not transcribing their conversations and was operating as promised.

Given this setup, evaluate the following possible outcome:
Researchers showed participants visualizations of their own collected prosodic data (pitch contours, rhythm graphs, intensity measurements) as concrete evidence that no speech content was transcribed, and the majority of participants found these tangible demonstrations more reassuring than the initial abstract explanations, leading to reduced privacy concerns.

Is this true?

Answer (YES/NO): NO